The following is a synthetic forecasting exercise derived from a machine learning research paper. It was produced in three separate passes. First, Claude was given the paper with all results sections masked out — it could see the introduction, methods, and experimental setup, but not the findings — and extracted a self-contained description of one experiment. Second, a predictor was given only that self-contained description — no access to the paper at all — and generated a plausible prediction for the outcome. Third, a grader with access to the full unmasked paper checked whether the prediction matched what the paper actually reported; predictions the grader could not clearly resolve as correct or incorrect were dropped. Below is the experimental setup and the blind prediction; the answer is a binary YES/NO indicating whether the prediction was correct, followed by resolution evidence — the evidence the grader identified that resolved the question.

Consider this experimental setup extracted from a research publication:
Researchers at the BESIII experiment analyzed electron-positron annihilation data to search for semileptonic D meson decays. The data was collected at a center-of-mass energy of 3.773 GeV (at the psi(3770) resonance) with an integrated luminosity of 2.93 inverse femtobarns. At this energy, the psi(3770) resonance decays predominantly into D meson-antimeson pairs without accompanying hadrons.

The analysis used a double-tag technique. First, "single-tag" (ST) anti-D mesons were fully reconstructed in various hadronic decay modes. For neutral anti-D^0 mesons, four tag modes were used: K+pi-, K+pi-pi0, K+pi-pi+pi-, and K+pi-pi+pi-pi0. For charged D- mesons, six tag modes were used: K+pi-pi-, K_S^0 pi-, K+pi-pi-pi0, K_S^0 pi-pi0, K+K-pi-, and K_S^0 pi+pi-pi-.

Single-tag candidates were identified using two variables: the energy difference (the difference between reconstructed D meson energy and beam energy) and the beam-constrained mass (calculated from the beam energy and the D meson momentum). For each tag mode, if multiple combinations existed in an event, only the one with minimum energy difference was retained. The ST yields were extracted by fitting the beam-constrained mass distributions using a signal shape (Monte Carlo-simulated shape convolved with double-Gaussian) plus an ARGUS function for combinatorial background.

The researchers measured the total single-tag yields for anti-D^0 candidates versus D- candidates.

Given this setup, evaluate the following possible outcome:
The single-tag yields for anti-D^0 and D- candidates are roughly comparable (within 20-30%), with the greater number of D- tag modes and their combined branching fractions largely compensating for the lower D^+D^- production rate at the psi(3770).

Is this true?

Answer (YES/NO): NO